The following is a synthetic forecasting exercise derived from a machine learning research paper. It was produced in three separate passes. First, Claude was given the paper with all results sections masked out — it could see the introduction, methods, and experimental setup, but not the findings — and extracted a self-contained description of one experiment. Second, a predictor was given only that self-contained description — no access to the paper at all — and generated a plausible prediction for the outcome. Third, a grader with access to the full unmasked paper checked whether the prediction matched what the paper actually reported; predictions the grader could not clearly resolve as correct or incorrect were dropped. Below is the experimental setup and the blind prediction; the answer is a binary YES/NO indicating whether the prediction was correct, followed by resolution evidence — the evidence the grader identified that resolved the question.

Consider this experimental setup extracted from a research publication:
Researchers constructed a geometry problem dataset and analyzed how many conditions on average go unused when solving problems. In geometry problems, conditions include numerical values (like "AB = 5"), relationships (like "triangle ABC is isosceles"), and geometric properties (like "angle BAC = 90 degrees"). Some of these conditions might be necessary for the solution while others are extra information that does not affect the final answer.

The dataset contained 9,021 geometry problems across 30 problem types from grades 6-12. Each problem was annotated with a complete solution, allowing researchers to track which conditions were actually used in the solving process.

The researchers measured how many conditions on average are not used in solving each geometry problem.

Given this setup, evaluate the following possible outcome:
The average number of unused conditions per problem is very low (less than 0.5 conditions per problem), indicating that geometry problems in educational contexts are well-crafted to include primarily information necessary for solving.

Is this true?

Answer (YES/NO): NO